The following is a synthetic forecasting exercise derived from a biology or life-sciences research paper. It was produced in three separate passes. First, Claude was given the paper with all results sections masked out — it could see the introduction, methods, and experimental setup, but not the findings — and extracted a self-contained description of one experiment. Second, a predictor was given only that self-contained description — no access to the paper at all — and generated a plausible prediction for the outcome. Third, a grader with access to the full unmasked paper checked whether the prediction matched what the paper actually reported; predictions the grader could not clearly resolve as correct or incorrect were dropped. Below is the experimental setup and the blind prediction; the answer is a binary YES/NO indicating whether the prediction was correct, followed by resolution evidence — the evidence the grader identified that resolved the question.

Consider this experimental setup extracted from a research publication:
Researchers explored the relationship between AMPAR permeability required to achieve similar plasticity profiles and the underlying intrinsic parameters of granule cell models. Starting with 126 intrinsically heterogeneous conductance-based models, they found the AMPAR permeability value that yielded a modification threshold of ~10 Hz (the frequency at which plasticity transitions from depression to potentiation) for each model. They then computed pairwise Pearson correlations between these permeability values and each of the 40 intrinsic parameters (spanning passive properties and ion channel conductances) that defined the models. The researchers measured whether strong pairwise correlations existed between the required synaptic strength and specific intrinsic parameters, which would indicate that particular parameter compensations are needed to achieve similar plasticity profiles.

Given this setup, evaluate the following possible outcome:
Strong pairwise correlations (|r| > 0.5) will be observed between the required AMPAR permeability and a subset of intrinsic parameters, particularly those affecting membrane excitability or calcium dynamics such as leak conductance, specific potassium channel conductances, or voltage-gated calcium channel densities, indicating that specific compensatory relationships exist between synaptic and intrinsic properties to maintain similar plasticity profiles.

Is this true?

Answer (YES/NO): NO